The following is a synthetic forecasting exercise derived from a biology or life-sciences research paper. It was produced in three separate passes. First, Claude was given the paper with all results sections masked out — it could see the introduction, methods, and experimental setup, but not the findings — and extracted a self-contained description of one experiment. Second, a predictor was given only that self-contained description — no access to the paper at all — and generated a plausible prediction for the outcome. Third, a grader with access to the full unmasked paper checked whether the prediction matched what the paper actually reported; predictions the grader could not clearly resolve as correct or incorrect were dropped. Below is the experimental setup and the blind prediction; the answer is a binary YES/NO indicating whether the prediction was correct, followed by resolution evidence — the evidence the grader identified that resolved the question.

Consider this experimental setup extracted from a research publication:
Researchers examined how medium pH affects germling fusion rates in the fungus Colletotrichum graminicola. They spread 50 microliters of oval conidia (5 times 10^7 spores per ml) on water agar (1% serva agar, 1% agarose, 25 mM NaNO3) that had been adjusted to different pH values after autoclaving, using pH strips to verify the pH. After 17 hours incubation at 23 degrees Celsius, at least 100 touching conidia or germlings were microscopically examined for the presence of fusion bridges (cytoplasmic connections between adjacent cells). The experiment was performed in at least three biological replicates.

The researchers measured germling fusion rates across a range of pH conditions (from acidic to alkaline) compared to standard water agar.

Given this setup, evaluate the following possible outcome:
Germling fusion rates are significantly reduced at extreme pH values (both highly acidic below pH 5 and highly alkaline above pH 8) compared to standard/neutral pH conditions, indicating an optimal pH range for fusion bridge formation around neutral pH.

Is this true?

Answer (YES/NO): NO